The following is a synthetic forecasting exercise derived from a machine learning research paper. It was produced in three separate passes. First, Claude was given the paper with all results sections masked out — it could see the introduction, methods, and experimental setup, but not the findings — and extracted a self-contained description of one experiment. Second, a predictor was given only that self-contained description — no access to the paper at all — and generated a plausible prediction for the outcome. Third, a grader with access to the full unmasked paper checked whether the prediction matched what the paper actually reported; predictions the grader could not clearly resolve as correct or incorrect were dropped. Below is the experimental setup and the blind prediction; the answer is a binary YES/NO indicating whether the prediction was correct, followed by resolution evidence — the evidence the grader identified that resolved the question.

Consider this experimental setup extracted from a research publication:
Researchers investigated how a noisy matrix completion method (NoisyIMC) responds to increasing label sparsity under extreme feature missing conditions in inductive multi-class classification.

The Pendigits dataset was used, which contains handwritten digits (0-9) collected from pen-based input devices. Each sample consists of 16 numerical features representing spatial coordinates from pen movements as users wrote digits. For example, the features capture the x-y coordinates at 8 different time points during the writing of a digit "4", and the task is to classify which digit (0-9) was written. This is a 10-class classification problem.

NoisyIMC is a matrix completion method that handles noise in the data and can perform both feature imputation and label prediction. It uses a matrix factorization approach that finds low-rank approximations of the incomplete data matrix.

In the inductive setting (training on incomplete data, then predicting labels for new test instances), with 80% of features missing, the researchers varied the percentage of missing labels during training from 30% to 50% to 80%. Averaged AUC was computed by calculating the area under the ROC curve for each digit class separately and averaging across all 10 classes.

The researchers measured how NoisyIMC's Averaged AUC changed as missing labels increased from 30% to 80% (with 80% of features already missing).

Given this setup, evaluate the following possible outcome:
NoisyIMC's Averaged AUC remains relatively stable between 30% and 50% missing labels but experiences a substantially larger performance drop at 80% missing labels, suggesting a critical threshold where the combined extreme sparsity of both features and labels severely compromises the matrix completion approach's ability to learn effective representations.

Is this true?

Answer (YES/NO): NO